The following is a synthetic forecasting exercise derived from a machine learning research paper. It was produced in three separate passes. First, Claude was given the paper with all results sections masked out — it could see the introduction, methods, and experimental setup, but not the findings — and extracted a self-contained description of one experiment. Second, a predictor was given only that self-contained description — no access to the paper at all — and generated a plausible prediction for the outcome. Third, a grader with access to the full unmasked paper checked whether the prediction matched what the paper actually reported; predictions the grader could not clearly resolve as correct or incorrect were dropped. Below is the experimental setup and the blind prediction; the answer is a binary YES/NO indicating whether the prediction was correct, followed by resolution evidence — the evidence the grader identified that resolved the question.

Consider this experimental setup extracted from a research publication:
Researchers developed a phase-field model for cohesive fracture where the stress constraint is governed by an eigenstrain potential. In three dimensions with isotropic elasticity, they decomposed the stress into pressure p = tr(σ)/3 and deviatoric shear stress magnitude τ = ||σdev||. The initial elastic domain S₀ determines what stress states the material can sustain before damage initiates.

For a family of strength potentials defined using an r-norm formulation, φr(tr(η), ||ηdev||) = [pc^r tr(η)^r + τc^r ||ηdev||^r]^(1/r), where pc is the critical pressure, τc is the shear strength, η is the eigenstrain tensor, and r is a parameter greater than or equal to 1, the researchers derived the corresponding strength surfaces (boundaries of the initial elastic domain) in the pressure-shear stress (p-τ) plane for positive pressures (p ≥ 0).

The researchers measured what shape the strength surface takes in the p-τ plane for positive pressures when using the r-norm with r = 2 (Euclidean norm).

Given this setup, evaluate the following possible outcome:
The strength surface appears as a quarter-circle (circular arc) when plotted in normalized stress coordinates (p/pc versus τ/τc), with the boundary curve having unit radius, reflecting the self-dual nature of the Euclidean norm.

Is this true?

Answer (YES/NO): NO